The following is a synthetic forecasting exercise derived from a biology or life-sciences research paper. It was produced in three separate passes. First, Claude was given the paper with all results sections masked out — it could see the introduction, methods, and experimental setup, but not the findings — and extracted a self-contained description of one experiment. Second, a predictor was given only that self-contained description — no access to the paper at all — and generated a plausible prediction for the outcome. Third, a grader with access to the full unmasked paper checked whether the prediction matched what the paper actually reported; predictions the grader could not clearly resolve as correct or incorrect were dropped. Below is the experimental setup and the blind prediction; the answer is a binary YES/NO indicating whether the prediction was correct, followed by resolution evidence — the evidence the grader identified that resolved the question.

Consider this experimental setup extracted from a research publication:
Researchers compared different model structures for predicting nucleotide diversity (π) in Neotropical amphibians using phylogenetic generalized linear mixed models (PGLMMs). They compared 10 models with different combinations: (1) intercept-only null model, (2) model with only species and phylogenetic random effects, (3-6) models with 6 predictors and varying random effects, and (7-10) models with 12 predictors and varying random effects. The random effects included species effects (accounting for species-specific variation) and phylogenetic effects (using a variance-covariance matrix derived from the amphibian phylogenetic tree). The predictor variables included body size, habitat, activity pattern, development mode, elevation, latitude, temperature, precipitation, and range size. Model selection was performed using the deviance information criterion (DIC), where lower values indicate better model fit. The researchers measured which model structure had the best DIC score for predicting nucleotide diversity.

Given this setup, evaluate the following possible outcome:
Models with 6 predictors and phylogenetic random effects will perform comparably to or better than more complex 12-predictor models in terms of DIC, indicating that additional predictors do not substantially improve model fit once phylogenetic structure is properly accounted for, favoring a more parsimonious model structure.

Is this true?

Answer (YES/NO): YES